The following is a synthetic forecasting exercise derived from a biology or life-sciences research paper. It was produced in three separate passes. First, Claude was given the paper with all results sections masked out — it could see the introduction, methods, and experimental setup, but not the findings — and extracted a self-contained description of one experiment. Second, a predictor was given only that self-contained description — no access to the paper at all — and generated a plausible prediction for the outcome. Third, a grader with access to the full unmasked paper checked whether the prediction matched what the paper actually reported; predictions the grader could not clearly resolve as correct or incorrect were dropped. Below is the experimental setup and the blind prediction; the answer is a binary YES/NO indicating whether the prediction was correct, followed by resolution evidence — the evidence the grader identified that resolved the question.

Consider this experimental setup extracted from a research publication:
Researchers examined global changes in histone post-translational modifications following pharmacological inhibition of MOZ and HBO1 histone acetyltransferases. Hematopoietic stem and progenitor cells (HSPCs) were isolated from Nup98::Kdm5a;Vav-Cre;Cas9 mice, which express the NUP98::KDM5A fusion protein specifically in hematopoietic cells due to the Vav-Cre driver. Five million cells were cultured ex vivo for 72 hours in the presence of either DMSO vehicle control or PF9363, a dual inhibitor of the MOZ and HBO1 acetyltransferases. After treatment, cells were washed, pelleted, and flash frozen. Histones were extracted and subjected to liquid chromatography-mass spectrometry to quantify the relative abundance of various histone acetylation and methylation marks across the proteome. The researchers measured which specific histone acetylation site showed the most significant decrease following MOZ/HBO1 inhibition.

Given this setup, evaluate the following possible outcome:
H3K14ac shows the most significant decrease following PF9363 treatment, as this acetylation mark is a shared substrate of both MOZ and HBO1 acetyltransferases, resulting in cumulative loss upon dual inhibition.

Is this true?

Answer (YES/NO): NO